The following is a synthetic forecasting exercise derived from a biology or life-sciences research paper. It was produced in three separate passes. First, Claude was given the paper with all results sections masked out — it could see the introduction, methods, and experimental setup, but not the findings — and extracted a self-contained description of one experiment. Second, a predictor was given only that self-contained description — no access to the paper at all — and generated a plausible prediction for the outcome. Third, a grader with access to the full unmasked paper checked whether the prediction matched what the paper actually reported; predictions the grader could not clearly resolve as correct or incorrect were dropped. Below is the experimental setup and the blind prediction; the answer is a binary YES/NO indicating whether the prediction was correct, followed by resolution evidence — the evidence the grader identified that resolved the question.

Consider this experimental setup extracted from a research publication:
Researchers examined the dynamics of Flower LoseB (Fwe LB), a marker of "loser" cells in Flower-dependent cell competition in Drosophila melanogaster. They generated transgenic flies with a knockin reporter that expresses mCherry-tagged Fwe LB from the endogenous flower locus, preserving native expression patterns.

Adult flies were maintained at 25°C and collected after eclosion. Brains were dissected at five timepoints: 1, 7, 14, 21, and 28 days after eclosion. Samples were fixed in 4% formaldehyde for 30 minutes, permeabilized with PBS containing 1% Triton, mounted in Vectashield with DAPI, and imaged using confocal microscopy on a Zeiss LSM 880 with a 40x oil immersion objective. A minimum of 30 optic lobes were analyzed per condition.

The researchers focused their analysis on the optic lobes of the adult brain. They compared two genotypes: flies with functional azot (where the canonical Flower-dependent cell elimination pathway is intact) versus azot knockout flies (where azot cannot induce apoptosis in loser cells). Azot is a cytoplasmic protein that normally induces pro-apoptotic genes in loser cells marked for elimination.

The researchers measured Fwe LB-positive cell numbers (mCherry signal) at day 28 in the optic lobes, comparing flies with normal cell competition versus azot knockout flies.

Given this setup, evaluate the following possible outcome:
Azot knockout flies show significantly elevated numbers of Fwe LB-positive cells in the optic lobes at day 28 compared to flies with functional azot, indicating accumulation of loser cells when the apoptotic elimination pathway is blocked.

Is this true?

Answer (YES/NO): NO